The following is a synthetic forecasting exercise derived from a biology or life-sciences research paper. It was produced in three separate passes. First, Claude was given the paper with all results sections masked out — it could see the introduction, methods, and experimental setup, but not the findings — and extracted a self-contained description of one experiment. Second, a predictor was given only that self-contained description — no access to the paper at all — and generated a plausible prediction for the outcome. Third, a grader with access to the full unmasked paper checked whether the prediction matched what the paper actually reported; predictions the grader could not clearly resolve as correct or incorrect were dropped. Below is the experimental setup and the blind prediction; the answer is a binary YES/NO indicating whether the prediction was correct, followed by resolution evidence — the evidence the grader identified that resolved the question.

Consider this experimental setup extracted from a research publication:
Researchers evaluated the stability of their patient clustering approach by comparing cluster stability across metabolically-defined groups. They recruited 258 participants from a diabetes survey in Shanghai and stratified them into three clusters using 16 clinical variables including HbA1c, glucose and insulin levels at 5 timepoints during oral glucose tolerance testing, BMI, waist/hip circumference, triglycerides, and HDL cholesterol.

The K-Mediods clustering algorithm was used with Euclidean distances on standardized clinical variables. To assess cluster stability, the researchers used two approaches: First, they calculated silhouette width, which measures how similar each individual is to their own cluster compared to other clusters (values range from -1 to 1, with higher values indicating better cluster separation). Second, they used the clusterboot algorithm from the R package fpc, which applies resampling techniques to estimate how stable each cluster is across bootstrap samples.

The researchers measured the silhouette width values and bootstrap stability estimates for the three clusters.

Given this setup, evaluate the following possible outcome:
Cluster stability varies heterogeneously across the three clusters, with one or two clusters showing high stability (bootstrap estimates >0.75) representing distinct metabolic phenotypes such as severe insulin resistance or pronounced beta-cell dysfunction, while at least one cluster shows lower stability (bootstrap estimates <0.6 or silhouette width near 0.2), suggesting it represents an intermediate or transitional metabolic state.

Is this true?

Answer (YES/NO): NO